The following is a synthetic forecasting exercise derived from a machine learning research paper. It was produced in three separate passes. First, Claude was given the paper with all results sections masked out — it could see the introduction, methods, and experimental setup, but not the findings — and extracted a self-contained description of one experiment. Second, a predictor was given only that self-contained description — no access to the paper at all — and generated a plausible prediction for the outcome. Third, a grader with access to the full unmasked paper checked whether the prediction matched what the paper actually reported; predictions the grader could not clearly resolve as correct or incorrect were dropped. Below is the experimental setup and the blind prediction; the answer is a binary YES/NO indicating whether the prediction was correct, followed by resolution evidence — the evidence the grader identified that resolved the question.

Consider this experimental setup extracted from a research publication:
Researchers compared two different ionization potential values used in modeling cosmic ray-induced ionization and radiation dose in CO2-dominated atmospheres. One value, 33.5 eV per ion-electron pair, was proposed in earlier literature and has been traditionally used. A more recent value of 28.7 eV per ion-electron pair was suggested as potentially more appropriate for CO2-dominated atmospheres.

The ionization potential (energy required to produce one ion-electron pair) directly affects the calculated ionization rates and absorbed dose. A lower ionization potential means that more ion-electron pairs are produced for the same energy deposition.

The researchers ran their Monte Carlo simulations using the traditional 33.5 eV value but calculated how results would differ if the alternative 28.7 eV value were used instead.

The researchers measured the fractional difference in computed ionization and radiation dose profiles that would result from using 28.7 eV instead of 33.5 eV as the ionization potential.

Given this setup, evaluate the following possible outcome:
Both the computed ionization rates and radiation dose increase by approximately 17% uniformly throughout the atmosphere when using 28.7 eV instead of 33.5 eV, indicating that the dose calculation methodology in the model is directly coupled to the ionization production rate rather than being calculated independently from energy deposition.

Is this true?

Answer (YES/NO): NO